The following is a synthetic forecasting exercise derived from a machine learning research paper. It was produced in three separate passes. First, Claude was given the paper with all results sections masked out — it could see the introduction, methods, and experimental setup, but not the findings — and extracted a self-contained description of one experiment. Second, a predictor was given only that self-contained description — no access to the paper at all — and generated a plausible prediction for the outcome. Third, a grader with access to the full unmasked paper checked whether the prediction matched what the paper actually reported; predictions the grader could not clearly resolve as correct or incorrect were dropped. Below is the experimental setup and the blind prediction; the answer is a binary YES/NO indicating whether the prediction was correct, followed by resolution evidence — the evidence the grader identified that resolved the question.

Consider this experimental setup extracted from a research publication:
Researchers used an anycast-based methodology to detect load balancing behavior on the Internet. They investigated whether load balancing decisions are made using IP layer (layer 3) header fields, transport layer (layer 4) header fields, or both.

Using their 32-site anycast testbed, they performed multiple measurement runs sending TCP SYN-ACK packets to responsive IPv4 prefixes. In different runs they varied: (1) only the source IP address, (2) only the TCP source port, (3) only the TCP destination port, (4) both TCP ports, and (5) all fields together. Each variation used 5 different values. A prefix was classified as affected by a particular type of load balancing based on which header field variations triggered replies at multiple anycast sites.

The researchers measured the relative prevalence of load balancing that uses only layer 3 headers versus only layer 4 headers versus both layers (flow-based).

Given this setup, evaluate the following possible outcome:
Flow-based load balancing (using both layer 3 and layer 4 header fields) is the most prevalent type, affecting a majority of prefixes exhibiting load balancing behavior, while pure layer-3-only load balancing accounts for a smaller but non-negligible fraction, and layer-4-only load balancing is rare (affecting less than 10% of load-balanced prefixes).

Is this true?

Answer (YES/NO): NO